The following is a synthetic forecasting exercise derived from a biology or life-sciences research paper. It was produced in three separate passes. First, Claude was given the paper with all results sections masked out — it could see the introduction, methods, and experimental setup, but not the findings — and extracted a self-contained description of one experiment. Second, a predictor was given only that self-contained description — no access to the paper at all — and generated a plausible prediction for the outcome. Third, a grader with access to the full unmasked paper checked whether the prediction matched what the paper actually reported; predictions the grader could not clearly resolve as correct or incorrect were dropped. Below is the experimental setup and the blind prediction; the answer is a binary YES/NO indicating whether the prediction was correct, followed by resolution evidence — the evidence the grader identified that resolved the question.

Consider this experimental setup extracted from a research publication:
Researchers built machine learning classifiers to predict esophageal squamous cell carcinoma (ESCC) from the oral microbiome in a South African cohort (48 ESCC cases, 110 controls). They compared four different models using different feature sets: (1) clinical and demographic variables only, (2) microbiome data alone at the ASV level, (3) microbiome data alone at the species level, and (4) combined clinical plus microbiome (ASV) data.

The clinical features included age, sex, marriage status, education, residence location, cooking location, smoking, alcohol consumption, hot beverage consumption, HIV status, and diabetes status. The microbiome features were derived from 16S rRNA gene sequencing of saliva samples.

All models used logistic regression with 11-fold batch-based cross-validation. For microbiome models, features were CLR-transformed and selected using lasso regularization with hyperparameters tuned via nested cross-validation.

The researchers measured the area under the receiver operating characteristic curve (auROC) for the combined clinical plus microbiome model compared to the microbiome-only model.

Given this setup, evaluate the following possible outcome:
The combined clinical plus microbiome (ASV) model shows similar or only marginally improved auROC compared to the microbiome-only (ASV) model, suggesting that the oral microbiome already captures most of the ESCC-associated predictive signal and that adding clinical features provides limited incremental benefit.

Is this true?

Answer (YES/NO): YES